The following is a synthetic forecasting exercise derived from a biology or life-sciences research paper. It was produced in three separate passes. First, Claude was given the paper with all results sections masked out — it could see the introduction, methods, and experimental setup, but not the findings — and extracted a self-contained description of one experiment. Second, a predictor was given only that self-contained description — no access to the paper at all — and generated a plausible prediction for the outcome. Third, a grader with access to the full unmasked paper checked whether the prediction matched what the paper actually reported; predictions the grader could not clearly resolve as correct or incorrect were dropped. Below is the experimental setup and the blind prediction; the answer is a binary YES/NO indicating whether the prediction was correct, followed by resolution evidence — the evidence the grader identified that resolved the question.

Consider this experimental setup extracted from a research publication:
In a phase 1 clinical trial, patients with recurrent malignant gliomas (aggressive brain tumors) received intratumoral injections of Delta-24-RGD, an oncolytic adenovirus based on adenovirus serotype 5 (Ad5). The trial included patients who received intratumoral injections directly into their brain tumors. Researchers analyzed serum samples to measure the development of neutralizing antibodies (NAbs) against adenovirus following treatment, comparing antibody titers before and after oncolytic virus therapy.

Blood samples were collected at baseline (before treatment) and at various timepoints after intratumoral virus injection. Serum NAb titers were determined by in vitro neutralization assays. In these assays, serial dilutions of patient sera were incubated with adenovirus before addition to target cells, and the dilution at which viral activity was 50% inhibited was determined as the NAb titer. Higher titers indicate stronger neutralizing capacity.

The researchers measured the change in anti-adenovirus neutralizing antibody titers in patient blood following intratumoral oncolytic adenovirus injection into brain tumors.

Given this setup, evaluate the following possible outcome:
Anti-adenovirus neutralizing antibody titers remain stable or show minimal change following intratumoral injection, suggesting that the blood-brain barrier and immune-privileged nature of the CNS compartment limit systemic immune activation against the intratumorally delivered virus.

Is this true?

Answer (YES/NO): NO